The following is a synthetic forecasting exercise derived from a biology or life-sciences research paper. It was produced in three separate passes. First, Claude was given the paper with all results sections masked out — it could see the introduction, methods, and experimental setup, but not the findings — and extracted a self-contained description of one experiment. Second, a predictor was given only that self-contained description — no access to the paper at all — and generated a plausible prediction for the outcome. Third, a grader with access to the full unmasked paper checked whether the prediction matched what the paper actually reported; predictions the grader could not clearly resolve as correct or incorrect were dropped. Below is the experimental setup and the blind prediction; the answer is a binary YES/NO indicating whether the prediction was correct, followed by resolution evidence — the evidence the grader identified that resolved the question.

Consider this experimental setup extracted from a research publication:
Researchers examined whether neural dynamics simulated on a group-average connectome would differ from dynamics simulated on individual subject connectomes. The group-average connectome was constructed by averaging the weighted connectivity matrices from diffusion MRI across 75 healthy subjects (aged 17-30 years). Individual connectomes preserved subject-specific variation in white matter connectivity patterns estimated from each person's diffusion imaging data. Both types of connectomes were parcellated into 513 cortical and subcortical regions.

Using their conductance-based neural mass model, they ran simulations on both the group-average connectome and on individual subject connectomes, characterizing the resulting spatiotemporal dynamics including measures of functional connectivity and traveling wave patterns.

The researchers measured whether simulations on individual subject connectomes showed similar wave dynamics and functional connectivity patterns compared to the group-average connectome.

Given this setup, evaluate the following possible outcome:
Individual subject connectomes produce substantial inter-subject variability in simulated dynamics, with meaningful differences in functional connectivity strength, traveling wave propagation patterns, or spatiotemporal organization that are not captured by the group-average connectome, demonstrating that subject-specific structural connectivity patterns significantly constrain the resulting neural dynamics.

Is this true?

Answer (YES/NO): NO